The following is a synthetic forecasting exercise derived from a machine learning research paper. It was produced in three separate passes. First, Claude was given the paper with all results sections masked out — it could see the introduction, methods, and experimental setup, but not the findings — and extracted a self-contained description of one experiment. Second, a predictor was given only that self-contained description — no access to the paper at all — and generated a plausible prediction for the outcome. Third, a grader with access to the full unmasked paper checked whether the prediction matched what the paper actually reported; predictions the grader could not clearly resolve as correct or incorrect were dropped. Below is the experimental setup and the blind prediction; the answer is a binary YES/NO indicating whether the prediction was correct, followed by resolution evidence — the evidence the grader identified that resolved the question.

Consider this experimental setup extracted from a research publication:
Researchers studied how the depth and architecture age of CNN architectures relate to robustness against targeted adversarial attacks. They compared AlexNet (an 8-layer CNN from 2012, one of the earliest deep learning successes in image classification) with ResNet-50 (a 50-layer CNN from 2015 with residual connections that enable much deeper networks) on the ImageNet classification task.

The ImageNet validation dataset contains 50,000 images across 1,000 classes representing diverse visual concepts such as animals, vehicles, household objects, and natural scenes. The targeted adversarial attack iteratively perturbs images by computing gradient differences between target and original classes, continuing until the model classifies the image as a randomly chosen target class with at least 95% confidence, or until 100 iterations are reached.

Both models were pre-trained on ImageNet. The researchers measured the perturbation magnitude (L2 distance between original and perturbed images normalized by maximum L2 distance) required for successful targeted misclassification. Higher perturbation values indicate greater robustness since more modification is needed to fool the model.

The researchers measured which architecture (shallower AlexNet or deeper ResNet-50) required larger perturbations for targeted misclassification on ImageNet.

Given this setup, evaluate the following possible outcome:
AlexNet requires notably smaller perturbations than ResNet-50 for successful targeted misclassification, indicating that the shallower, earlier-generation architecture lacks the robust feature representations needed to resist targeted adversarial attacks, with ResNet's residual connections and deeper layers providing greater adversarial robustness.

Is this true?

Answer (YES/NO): NO